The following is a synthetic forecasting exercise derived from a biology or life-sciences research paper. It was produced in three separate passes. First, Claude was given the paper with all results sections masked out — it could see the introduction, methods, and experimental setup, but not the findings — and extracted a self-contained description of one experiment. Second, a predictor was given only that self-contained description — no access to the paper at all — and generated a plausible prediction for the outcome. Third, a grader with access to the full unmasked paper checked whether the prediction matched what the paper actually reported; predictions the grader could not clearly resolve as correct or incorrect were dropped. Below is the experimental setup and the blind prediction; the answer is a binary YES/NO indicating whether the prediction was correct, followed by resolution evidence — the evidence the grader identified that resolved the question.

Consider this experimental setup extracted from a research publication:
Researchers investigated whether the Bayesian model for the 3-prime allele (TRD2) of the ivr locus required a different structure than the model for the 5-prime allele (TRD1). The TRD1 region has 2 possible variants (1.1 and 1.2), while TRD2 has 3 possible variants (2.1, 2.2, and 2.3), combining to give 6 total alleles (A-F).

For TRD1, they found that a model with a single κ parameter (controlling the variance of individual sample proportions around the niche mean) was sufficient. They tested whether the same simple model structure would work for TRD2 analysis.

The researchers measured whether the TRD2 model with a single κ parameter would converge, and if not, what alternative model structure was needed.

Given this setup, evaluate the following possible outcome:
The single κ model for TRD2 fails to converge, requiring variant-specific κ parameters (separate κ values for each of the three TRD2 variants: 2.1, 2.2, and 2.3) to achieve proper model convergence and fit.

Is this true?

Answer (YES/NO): YES